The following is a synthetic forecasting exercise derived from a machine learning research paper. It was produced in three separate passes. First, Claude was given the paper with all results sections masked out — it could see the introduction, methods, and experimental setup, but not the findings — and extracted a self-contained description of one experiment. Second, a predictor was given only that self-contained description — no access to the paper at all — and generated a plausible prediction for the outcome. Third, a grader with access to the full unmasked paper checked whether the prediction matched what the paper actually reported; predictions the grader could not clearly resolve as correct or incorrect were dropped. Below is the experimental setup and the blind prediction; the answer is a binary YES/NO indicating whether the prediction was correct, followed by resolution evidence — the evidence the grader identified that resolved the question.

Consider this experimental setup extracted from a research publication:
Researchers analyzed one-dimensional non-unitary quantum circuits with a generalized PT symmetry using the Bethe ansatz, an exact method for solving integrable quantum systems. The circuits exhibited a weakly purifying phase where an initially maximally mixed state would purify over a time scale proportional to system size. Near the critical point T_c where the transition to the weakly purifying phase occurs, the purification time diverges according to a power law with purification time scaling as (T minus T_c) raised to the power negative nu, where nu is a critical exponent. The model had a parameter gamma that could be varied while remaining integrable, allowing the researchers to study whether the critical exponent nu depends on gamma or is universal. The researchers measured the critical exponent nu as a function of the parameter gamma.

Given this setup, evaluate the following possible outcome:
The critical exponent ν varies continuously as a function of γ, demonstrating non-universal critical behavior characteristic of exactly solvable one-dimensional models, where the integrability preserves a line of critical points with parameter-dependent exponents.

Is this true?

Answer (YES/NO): YES